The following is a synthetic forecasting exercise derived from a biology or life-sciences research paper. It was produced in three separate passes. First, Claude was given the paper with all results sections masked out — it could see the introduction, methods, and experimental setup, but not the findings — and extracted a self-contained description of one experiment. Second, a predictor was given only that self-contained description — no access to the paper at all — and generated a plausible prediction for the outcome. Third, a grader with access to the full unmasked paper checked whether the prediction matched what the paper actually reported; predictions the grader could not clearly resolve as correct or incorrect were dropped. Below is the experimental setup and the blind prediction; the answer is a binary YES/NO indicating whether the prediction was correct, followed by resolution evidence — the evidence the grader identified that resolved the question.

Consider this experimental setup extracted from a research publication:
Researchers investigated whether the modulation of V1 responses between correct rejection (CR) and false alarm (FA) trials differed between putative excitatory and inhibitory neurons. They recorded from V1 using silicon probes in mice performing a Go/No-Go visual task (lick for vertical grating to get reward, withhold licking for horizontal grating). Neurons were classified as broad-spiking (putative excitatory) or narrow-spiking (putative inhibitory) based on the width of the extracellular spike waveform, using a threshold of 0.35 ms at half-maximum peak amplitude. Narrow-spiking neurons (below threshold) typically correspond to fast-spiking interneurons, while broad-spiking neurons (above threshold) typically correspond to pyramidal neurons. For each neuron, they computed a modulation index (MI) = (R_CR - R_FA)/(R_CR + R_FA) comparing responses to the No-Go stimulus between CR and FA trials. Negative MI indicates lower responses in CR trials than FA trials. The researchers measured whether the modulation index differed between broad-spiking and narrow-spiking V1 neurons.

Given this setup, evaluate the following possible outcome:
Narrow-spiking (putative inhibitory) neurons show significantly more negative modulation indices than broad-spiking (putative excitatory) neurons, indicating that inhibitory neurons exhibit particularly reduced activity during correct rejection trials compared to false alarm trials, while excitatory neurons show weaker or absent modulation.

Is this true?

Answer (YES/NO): NO